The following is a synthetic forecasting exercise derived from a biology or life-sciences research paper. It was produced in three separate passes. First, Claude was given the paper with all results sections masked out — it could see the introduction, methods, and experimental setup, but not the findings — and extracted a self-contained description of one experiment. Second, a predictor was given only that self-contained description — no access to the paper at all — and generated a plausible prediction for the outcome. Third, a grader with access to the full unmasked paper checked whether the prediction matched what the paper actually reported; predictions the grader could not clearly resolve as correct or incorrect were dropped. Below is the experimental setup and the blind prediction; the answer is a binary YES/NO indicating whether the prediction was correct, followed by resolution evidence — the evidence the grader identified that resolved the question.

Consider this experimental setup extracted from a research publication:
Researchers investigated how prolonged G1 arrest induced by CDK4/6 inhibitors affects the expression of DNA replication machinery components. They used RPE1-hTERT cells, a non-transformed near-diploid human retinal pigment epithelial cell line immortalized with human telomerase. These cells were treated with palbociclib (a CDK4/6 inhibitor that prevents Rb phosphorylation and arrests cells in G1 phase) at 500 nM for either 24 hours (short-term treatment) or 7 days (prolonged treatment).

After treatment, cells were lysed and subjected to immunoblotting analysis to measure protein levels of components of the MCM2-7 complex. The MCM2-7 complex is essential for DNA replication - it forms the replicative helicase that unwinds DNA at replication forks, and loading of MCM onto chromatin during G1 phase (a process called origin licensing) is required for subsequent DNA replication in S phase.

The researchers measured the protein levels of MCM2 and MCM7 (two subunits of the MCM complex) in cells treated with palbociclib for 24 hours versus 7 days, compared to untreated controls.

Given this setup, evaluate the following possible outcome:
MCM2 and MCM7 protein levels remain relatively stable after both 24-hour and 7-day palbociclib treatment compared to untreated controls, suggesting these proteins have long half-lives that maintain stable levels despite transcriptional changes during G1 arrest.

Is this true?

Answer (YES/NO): NO